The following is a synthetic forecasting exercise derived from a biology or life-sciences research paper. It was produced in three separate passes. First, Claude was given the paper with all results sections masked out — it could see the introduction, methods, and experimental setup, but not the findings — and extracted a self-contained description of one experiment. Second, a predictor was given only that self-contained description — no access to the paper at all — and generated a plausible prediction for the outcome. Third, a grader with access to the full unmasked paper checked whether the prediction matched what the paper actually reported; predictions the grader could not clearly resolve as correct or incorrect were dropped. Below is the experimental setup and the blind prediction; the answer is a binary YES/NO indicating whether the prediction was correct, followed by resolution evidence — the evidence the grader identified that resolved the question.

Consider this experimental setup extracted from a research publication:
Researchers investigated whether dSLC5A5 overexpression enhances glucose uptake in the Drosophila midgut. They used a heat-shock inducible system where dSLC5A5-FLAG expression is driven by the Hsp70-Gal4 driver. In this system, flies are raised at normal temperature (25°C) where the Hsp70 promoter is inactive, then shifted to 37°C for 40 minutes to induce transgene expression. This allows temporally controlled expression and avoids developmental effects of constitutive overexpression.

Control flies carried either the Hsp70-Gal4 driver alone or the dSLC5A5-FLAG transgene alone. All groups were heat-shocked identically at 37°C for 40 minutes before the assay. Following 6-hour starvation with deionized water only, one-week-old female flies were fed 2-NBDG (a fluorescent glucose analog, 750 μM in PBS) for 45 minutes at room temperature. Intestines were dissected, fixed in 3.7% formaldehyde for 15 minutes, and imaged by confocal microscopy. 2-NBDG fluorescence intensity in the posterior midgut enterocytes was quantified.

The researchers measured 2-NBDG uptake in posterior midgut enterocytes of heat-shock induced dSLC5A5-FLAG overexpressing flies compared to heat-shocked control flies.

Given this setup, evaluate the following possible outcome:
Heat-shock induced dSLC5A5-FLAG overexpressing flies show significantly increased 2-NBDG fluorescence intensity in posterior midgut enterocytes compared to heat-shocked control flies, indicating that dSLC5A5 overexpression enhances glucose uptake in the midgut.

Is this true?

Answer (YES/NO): YES